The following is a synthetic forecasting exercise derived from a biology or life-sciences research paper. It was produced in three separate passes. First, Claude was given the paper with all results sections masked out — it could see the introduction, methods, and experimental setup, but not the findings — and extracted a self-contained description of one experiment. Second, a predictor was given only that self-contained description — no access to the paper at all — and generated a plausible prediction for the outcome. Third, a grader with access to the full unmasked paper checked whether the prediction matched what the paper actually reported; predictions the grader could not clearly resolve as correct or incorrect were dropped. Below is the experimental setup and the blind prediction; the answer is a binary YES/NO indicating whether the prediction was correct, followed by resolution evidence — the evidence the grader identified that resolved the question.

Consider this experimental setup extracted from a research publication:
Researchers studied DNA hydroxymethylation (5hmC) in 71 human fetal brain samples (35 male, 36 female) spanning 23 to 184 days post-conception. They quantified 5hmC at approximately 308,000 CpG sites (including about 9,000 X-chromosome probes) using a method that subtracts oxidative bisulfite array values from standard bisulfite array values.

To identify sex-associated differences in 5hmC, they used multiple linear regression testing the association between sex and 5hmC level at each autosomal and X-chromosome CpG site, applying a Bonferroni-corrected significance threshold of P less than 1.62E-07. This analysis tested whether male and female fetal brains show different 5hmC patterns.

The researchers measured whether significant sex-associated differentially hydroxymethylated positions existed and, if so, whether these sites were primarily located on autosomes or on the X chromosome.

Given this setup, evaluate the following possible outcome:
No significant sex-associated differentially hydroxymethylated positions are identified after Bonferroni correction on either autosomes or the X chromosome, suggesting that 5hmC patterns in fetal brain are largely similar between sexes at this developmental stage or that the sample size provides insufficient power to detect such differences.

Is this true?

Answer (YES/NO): NO